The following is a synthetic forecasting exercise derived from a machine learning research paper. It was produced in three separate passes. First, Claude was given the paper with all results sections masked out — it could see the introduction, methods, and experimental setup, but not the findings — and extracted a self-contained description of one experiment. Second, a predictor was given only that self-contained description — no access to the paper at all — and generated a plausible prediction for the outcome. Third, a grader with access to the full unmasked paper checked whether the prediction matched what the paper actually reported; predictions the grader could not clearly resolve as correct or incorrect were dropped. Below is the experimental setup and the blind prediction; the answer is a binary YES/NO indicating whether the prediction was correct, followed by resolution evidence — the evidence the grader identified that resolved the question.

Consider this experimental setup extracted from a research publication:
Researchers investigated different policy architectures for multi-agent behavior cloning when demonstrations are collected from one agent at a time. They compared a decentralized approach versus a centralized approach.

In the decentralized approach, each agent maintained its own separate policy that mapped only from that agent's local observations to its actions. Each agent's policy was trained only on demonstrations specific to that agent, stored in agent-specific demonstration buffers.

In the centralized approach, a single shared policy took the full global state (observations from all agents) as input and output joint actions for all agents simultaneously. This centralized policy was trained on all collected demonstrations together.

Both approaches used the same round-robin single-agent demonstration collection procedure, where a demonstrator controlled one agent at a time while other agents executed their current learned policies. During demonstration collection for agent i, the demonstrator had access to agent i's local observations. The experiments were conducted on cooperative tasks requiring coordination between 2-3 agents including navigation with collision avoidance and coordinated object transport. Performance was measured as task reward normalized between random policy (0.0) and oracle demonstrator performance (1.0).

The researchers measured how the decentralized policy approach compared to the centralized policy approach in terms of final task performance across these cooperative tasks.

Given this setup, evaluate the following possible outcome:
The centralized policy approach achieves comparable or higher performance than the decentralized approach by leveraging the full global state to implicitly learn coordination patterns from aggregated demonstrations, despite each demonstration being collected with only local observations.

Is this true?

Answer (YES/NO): NO